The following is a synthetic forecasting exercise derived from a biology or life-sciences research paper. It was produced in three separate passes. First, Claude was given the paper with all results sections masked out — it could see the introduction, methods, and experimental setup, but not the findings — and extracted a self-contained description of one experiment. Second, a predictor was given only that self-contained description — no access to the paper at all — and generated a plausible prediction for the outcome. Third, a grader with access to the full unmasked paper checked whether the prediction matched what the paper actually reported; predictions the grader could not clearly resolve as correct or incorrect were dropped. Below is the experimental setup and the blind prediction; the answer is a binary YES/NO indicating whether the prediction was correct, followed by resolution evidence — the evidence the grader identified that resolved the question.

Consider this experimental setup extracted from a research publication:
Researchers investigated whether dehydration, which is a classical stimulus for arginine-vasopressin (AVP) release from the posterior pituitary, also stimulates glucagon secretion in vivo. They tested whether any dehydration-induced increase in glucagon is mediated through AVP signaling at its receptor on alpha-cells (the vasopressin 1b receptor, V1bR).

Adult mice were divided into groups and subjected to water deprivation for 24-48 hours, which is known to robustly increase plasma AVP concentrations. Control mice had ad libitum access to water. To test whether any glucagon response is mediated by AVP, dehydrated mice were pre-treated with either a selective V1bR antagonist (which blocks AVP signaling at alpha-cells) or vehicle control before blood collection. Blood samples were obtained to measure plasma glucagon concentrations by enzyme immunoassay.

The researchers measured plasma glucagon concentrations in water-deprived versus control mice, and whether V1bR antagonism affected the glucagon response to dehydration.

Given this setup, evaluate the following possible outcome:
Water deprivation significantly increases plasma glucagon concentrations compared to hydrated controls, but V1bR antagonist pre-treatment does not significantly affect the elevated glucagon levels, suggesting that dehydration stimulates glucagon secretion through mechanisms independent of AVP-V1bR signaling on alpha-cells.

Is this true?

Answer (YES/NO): NO